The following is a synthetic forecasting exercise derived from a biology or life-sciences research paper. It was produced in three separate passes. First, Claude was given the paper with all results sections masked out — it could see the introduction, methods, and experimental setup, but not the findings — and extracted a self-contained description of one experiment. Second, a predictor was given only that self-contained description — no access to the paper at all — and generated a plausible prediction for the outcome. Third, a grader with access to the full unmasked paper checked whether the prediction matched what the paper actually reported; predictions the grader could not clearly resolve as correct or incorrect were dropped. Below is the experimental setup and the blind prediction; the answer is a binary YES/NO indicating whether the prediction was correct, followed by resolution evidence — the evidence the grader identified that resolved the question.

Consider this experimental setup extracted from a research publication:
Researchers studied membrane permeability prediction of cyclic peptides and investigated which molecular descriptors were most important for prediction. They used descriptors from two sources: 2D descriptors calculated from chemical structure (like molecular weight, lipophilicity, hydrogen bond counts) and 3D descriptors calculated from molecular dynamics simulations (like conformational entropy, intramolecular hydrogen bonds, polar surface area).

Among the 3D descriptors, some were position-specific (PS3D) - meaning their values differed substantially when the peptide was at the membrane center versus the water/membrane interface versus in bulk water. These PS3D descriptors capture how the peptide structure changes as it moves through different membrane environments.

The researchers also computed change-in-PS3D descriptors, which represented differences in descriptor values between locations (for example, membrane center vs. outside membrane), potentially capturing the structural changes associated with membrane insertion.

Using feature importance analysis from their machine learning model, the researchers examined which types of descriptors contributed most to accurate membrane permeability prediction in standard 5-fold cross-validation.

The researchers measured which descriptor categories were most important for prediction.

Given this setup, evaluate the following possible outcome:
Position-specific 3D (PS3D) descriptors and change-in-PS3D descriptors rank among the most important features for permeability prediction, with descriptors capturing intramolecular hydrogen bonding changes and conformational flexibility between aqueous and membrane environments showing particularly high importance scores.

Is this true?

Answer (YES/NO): NO